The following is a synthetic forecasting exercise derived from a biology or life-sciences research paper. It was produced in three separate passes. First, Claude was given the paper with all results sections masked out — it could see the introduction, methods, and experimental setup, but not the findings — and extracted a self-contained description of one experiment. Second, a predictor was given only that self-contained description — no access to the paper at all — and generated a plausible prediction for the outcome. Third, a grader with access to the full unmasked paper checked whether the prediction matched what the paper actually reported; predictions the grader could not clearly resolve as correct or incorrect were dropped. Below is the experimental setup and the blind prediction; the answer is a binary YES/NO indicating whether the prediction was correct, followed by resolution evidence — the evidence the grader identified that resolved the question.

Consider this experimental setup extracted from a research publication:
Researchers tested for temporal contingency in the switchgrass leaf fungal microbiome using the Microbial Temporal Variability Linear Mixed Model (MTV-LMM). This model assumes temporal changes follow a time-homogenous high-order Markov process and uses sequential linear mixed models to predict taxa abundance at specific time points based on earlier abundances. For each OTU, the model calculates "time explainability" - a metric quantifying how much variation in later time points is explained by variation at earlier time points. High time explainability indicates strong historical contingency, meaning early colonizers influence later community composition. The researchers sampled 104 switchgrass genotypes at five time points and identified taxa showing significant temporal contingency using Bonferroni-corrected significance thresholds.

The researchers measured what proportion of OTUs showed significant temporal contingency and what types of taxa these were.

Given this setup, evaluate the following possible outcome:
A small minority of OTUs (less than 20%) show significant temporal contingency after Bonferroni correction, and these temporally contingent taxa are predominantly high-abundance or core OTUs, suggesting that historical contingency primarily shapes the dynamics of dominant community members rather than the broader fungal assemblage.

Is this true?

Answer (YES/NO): NO